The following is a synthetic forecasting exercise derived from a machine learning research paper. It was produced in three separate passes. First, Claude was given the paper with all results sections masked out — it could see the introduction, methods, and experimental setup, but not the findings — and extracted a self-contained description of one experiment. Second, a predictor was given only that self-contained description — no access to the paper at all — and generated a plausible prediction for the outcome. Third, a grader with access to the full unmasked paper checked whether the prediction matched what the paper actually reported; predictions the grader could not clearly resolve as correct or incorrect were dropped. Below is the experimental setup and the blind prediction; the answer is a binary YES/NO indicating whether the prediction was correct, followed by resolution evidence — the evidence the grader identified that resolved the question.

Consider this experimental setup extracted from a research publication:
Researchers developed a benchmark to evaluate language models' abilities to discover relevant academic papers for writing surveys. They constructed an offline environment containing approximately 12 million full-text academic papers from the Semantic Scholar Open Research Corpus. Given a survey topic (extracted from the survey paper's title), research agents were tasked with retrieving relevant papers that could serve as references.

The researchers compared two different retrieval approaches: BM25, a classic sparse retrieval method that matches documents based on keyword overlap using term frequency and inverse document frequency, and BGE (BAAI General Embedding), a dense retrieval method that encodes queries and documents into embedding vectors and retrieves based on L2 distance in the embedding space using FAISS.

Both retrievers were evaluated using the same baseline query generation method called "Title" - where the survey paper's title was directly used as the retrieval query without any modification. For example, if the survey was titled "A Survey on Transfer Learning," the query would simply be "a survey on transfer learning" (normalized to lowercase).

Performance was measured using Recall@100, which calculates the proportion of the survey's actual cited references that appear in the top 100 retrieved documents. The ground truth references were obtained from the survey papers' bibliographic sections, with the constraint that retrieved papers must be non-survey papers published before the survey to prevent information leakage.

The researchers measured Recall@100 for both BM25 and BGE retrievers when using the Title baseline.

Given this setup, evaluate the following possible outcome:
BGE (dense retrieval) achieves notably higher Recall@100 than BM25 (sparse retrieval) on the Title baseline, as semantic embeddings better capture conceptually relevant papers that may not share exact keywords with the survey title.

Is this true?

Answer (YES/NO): YES